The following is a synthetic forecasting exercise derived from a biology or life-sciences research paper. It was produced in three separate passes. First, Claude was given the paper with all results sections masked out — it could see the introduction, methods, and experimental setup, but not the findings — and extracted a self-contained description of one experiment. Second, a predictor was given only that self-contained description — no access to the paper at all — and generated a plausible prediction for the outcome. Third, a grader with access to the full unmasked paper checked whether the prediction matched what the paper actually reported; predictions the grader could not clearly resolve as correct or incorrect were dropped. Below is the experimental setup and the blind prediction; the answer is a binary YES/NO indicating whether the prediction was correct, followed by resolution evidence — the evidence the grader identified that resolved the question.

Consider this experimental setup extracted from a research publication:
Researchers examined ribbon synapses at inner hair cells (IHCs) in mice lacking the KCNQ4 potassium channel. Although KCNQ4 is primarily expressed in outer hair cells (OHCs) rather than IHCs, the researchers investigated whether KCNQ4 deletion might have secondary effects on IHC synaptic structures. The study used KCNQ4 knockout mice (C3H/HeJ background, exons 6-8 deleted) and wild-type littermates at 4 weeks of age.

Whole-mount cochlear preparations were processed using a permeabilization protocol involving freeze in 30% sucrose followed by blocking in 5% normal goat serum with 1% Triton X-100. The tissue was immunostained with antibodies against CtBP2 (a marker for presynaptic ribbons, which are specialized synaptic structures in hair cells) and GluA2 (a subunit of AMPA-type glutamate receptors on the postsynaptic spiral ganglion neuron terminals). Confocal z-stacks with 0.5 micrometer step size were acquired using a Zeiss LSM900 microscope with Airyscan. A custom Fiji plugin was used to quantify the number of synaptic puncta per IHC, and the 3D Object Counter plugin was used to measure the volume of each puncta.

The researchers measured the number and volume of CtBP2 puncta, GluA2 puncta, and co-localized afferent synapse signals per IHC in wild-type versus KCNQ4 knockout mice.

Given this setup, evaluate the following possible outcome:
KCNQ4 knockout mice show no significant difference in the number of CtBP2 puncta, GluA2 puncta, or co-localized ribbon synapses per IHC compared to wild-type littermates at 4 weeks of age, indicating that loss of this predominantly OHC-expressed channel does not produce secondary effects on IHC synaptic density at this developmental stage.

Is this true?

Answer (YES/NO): NO